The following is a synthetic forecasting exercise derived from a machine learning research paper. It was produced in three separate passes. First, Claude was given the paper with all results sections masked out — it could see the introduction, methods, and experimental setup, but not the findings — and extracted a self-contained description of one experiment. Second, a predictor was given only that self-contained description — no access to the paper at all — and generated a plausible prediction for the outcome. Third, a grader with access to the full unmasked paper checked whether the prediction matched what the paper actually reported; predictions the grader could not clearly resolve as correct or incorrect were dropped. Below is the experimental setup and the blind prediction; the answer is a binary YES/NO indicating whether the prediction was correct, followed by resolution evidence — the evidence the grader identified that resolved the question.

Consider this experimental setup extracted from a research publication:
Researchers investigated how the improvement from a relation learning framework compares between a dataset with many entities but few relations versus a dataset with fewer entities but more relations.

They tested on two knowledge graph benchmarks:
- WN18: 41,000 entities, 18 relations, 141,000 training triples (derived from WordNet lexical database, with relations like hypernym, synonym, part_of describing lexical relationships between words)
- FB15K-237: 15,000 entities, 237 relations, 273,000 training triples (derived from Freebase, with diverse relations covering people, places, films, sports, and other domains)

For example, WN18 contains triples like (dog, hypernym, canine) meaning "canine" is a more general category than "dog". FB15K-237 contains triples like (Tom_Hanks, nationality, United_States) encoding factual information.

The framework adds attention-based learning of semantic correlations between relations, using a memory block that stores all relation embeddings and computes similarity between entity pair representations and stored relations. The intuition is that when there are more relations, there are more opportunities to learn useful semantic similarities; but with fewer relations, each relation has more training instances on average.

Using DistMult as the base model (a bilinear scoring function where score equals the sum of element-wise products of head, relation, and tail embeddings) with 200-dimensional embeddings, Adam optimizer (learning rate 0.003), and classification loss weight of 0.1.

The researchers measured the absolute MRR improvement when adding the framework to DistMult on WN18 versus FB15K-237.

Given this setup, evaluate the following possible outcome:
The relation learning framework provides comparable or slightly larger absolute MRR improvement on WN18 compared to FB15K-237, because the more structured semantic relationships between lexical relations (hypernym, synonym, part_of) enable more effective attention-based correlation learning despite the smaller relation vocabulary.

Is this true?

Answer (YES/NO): YES